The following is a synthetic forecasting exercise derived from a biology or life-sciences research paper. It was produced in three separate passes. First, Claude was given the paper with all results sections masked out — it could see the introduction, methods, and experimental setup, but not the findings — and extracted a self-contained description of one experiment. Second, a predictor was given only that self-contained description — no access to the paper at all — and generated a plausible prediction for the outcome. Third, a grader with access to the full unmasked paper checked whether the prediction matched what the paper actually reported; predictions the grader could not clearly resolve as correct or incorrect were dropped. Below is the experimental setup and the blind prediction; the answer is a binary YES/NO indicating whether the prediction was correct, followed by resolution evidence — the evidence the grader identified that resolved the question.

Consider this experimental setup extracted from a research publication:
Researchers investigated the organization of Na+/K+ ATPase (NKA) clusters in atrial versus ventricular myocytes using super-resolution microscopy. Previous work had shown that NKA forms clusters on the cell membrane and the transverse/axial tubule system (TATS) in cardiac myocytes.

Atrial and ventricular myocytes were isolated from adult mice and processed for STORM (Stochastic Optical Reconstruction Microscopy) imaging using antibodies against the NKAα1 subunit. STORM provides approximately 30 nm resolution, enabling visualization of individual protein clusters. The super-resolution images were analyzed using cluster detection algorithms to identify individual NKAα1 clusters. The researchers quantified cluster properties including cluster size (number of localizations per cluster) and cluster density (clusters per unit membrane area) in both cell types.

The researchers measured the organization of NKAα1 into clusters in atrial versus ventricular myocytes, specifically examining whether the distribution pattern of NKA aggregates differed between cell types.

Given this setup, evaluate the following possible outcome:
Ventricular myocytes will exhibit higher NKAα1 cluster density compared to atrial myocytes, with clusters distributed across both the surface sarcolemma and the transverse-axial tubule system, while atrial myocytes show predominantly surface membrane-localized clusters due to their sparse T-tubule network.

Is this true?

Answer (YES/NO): NO